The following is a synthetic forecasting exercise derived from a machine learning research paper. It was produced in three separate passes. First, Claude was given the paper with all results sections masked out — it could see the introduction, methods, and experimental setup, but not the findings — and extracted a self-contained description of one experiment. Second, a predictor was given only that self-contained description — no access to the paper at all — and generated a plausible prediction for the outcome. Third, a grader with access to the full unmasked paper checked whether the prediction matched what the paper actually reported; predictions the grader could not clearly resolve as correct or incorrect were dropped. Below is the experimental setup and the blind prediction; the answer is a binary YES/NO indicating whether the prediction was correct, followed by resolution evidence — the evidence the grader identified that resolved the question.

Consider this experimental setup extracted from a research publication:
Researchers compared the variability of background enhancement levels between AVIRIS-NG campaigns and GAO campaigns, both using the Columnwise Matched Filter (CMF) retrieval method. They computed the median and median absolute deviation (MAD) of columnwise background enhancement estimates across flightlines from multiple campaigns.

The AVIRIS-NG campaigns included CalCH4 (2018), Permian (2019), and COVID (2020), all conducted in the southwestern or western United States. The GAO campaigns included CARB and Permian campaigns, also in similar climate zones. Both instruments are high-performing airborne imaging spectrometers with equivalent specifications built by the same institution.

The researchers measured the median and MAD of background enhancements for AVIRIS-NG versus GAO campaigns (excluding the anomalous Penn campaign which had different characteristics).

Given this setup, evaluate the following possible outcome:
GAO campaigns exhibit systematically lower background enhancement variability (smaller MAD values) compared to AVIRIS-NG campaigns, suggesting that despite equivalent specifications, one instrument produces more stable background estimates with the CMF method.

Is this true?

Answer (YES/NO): NO